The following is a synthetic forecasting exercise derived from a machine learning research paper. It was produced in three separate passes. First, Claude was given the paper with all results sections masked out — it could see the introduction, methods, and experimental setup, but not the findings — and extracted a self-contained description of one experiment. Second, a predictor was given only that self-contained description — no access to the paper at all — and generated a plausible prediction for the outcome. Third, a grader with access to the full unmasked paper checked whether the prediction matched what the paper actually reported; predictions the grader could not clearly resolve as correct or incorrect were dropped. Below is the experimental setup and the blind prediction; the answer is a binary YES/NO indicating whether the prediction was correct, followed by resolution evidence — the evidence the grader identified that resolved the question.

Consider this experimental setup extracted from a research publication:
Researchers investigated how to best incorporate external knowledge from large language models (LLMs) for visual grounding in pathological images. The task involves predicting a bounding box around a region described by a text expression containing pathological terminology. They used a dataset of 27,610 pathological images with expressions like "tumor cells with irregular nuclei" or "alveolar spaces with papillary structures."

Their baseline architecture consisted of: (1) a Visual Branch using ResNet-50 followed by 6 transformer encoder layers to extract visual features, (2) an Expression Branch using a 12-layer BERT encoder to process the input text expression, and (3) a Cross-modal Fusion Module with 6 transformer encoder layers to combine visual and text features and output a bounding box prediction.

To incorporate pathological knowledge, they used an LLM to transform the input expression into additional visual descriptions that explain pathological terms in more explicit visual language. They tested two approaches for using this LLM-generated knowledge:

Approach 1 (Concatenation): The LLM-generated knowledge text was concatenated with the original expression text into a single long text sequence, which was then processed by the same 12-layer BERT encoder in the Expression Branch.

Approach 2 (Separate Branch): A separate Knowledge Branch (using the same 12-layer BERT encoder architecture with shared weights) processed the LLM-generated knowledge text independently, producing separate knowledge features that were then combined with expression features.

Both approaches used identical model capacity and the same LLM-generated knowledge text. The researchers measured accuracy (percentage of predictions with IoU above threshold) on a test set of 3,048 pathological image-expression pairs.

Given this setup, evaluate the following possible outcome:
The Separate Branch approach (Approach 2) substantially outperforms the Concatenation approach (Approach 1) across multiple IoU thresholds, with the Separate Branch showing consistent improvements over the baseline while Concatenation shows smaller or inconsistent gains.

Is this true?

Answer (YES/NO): YES